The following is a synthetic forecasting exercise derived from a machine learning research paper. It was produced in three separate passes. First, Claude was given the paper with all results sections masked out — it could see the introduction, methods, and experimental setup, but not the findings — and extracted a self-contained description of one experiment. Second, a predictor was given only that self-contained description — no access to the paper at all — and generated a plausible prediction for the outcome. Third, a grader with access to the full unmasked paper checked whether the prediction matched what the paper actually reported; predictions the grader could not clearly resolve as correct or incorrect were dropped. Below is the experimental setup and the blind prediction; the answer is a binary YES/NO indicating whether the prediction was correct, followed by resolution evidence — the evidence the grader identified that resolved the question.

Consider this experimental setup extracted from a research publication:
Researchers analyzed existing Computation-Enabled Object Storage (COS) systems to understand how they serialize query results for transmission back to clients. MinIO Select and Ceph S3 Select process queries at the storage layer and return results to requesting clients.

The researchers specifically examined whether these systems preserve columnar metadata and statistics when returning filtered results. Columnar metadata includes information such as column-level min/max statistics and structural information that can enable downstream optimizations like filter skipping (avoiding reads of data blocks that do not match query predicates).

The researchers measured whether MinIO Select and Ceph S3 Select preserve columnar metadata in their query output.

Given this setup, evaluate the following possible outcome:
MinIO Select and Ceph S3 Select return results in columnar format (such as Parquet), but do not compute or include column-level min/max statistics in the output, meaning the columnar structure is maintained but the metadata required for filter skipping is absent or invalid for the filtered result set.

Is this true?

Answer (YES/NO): NO